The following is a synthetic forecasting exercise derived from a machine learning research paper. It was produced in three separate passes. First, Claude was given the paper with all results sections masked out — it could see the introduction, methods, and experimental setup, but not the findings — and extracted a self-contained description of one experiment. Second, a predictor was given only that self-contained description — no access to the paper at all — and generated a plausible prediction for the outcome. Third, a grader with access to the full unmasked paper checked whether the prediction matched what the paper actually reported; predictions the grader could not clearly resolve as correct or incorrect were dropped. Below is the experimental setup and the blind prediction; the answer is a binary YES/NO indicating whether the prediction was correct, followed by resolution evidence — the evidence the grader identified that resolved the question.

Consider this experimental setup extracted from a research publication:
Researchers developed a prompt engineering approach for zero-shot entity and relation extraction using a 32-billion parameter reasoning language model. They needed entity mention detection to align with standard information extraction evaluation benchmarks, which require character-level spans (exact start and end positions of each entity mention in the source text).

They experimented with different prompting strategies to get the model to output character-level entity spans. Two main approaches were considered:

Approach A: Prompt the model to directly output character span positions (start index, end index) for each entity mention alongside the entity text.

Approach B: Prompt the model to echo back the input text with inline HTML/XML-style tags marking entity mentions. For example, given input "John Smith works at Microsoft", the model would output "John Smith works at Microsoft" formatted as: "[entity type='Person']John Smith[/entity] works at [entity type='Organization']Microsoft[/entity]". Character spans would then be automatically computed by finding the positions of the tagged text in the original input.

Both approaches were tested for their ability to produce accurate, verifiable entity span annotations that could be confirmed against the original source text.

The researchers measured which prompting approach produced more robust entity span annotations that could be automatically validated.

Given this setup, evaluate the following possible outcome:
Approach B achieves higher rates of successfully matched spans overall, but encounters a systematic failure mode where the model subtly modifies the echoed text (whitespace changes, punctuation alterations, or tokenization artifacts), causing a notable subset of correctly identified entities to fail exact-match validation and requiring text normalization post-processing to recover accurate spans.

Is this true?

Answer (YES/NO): NO